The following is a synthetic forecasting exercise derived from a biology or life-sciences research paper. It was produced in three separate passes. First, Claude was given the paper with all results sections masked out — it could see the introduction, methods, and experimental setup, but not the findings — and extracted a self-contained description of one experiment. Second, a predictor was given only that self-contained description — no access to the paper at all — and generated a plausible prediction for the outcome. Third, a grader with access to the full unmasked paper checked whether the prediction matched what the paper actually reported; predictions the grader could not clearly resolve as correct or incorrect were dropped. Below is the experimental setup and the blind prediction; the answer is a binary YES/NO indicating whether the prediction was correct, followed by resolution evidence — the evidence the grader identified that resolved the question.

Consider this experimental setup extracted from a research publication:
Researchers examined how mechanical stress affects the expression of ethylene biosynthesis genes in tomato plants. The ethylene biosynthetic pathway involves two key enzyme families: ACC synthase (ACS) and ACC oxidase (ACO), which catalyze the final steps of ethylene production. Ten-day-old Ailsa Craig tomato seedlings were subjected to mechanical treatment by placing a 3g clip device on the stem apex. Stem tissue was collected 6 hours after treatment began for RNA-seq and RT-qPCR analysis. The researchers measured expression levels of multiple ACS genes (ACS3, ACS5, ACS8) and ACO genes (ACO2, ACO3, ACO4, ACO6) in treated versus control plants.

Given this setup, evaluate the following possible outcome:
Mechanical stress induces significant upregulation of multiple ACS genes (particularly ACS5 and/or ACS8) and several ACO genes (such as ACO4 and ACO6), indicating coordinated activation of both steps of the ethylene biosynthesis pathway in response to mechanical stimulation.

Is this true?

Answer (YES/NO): YES